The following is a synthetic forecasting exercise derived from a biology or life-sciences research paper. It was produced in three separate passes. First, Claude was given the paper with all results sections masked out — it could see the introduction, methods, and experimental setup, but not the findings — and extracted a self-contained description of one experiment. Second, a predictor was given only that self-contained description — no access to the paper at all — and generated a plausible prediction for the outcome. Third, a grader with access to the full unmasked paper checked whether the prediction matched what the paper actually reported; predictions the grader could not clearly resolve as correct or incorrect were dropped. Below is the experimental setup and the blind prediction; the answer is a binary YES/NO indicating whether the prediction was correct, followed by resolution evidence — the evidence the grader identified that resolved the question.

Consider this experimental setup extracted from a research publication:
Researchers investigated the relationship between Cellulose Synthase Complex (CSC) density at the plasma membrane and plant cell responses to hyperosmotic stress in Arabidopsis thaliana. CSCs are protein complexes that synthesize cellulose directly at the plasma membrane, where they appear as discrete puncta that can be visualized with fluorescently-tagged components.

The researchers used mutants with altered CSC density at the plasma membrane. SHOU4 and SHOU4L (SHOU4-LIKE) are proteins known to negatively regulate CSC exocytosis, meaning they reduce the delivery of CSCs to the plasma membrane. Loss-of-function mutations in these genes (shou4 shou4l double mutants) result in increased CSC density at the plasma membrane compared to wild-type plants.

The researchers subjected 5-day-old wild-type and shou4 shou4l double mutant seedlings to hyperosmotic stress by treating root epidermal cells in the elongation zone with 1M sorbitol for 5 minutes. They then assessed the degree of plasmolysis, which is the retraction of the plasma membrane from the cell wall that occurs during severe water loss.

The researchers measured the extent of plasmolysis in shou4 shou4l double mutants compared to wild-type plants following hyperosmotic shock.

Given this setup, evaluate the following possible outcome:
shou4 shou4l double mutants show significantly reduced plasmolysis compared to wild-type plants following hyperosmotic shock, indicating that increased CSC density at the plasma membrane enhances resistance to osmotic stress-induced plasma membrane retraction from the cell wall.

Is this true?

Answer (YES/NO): YES